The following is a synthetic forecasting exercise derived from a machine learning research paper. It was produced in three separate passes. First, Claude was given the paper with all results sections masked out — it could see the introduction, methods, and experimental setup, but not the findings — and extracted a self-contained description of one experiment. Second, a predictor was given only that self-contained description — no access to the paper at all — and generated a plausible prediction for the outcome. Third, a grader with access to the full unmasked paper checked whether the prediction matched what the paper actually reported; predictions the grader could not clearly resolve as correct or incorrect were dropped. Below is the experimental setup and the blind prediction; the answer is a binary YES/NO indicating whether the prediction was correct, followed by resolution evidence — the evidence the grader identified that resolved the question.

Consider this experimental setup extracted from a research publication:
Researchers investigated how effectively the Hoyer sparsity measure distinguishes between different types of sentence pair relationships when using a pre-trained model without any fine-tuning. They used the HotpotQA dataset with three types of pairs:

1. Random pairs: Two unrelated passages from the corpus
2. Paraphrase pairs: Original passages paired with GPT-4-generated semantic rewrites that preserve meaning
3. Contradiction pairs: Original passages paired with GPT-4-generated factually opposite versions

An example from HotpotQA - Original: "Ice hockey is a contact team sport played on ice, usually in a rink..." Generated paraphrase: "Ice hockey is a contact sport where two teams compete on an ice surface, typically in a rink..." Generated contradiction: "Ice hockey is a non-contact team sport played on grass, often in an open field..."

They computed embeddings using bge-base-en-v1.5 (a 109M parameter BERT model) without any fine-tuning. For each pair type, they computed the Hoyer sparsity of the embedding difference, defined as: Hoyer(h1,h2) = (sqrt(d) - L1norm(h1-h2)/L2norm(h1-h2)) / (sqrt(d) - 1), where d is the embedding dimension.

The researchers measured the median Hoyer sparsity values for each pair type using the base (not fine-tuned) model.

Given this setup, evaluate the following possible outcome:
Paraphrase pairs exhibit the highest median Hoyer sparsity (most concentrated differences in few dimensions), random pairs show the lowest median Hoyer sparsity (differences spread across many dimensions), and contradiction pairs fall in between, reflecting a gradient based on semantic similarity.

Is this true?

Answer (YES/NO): NO